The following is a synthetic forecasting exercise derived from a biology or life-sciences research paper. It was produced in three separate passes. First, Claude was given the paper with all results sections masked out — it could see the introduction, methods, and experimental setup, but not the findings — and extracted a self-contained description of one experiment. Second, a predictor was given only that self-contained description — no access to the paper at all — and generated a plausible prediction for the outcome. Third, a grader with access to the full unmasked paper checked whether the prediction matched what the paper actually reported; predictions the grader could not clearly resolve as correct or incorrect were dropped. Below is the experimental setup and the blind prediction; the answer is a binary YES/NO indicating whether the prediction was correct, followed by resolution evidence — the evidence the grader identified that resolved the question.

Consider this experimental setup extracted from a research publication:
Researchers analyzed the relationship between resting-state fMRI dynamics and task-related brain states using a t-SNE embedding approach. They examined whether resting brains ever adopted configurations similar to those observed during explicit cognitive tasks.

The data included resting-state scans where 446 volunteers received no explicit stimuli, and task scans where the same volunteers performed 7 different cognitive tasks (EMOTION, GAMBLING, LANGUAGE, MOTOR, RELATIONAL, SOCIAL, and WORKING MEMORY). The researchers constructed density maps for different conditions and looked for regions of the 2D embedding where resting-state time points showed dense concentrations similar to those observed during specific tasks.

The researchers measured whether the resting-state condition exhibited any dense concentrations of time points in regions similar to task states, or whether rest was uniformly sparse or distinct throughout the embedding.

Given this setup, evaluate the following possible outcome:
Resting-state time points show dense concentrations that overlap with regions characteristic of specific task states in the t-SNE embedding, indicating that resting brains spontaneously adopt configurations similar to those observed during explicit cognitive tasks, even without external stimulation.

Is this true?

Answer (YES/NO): YES